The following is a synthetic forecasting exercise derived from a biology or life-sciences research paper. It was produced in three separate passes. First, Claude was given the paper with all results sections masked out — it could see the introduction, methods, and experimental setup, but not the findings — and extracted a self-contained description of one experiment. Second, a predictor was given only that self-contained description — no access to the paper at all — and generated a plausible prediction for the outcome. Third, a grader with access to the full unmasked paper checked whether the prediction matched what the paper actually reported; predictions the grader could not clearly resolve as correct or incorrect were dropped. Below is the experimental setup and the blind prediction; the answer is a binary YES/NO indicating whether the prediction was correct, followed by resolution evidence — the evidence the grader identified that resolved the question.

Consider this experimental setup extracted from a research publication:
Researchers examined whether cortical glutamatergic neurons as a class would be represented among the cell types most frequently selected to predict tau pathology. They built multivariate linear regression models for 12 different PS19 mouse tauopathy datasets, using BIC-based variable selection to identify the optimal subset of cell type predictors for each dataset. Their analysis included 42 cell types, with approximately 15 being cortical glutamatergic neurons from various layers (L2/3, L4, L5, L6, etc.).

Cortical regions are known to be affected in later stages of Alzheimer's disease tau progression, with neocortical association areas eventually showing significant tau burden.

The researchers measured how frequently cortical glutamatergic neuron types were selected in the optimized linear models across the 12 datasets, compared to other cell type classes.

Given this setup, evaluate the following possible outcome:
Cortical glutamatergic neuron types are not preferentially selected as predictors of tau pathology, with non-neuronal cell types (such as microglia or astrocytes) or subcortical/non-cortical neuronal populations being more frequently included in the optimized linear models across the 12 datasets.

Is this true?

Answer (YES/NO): YES